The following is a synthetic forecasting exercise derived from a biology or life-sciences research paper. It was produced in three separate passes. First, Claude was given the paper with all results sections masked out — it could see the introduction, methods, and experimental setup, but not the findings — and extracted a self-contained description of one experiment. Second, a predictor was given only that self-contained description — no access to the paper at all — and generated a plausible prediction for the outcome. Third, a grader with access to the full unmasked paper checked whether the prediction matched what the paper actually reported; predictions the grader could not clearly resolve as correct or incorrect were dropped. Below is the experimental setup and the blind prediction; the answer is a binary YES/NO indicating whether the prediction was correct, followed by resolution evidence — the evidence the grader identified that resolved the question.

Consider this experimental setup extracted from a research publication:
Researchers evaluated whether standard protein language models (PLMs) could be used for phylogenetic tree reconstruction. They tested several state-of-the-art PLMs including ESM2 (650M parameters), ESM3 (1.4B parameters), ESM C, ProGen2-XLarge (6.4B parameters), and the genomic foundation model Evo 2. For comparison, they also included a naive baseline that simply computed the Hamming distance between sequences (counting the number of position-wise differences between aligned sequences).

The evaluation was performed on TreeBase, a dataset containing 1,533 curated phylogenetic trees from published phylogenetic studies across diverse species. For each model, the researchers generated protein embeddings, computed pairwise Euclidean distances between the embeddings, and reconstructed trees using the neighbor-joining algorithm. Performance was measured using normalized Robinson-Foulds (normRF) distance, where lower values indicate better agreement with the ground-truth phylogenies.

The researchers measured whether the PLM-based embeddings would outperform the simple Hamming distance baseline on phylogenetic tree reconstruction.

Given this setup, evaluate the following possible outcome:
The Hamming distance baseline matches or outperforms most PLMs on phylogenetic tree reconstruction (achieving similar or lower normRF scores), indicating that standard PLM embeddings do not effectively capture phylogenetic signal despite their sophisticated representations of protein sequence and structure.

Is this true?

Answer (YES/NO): YES